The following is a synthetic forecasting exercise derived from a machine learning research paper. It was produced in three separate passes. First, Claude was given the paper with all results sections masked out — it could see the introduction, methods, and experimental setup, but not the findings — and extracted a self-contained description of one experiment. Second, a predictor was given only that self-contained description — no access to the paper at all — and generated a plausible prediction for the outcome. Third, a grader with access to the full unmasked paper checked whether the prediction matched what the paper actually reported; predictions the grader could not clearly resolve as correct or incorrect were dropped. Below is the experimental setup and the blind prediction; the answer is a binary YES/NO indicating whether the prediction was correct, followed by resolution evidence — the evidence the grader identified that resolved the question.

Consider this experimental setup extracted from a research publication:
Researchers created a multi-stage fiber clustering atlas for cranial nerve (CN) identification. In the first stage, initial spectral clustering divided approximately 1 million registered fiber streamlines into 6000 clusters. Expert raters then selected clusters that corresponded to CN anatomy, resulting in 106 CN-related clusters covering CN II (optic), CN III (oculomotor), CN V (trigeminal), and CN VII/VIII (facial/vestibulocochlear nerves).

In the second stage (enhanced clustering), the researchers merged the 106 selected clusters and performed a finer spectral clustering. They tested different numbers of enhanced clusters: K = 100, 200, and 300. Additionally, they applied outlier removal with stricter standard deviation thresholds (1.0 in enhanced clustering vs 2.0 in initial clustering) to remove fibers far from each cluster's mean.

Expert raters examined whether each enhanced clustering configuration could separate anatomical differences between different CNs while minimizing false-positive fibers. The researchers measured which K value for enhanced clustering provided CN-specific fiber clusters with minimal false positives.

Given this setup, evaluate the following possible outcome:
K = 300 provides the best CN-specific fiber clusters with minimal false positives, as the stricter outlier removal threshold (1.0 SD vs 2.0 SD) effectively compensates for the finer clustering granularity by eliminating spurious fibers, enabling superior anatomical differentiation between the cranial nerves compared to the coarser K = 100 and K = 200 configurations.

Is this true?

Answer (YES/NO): NO